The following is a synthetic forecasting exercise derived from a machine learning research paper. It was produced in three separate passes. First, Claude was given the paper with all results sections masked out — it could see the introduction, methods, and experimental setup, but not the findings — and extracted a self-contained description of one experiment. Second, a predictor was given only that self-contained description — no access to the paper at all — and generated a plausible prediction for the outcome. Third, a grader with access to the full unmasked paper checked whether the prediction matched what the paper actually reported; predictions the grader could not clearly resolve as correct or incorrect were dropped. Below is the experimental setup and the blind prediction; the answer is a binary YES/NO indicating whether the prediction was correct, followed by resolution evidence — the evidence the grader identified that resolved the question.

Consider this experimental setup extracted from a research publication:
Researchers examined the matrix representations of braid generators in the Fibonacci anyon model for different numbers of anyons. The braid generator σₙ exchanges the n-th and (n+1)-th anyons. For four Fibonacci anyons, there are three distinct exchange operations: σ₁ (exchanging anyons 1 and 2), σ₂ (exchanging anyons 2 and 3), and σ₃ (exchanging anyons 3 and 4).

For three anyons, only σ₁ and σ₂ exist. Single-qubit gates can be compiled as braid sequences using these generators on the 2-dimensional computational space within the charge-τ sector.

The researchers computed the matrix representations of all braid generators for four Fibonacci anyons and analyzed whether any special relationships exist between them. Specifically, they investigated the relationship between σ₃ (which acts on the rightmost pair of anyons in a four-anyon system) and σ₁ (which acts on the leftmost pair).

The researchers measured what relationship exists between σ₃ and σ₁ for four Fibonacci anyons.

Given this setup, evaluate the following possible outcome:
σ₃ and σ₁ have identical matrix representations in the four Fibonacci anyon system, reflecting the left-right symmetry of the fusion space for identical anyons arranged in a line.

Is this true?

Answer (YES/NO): YES